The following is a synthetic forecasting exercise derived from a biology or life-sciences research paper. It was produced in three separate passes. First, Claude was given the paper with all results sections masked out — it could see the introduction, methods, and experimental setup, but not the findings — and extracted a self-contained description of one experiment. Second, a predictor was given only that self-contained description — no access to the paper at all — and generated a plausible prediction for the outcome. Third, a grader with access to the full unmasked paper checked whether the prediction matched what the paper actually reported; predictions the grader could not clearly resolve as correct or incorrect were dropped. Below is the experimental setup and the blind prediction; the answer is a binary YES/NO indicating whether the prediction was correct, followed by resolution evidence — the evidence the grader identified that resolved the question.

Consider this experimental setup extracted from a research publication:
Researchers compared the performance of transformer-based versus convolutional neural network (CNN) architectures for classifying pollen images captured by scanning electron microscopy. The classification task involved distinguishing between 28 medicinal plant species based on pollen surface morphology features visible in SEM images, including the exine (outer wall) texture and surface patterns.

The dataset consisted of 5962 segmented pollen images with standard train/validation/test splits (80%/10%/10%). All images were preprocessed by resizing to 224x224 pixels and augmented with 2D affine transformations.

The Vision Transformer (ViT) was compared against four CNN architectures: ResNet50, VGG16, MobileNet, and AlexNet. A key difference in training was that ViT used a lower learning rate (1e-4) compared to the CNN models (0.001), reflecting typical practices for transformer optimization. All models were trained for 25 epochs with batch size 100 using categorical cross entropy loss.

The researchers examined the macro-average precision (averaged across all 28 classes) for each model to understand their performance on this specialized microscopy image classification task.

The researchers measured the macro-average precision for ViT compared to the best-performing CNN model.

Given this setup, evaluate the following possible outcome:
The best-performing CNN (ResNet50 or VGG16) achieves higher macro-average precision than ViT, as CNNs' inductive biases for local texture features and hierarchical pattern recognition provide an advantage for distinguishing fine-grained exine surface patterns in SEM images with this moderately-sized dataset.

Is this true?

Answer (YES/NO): NO